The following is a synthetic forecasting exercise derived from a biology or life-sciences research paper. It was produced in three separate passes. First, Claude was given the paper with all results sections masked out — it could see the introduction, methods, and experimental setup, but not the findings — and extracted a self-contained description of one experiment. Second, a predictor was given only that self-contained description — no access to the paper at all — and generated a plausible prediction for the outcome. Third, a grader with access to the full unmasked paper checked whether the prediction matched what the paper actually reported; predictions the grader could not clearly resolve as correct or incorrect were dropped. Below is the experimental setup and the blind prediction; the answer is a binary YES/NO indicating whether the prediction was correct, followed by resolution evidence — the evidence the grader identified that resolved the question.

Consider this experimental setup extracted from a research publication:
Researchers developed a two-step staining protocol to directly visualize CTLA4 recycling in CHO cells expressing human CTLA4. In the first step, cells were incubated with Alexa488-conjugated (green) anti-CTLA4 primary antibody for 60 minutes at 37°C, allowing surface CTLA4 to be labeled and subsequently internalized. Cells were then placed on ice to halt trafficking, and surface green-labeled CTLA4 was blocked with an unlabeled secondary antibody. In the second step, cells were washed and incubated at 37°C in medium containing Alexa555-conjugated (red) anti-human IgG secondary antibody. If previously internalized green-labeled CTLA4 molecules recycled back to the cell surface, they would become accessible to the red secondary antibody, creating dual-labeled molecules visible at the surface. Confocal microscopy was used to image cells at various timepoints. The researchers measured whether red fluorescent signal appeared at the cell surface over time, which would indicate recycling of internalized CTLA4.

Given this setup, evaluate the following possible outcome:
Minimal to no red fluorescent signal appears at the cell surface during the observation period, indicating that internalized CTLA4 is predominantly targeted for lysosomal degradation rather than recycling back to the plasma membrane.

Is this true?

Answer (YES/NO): NO